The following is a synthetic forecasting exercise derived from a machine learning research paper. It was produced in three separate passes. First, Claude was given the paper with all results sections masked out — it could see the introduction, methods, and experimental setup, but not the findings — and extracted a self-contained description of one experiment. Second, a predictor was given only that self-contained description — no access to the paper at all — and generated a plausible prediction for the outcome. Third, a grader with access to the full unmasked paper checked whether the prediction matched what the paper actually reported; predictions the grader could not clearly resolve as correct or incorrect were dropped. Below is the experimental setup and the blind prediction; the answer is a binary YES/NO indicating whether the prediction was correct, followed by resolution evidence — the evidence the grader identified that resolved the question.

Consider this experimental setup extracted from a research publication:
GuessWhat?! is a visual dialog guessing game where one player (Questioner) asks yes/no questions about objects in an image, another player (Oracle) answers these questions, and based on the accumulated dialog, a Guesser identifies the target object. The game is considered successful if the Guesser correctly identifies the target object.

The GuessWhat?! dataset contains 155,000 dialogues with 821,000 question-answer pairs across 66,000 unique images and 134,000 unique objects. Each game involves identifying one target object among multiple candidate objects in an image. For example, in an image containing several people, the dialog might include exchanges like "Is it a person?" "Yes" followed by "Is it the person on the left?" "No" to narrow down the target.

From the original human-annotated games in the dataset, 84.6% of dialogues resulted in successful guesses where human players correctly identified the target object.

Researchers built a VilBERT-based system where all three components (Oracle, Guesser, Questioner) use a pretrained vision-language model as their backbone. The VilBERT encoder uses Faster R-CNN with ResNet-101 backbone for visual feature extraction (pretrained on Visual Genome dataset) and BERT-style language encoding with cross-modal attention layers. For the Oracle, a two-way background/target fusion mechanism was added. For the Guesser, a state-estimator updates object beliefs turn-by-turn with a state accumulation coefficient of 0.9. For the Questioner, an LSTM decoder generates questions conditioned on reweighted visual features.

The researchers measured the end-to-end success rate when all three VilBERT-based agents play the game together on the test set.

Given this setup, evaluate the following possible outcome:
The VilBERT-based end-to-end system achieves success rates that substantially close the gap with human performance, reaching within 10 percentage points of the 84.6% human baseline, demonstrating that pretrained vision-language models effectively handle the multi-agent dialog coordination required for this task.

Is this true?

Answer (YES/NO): NO